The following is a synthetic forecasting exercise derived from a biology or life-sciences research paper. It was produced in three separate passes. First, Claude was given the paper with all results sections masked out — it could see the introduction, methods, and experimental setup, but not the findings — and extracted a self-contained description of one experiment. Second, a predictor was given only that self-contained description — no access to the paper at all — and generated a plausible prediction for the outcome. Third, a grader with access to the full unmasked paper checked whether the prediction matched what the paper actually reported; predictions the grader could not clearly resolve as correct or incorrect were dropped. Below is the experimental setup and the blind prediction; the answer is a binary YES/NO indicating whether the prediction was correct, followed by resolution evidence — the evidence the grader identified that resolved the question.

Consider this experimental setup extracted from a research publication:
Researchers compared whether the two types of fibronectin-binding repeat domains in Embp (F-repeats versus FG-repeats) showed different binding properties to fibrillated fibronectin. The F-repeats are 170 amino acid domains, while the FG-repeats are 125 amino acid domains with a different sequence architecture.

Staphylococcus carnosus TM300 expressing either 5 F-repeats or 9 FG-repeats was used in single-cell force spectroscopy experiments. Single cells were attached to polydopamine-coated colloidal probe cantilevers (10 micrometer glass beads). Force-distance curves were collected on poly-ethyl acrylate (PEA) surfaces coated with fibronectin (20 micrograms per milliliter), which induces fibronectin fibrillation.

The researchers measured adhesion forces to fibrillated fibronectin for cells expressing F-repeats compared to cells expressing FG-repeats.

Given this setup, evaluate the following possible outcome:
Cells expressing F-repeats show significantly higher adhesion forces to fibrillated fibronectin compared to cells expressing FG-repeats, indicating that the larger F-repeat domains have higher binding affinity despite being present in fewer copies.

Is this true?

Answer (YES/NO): NO